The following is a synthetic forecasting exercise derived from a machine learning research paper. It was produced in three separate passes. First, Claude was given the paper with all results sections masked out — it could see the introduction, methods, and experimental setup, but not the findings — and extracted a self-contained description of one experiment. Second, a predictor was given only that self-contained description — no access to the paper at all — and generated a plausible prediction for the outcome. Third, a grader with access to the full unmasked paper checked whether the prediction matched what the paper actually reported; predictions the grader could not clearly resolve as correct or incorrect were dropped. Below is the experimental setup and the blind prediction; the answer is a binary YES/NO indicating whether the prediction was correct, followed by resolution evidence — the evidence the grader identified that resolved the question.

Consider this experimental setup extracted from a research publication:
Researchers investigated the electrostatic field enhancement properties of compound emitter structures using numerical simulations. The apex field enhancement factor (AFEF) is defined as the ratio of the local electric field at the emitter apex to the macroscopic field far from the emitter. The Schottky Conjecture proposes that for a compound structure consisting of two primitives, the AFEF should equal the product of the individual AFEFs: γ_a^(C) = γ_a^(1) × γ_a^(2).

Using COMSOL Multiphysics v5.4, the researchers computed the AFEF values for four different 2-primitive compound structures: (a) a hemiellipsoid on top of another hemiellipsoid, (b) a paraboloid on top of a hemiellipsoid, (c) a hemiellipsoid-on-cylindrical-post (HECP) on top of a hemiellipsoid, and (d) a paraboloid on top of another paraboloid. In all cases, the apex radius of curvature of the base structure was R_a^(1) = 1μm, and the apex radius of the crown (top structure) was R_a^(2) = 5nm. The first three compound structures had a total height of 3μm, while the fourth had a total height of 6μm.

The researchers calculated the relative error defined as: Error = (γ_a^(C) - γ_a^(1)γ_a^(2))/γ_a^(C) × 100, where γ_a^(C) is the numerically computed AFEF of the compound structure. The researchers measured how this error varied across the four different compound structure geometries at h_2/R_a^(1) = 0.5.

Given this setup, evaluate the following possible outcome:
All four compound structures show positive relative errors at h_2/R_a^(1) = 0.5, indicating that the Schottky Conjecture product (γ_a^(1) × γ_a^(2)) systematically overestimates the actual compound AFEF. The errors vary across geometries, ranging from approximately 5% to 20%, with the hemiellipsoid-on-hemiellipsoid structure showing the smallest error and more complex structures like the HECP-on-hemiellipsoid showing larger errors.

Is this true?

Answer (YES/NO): NO